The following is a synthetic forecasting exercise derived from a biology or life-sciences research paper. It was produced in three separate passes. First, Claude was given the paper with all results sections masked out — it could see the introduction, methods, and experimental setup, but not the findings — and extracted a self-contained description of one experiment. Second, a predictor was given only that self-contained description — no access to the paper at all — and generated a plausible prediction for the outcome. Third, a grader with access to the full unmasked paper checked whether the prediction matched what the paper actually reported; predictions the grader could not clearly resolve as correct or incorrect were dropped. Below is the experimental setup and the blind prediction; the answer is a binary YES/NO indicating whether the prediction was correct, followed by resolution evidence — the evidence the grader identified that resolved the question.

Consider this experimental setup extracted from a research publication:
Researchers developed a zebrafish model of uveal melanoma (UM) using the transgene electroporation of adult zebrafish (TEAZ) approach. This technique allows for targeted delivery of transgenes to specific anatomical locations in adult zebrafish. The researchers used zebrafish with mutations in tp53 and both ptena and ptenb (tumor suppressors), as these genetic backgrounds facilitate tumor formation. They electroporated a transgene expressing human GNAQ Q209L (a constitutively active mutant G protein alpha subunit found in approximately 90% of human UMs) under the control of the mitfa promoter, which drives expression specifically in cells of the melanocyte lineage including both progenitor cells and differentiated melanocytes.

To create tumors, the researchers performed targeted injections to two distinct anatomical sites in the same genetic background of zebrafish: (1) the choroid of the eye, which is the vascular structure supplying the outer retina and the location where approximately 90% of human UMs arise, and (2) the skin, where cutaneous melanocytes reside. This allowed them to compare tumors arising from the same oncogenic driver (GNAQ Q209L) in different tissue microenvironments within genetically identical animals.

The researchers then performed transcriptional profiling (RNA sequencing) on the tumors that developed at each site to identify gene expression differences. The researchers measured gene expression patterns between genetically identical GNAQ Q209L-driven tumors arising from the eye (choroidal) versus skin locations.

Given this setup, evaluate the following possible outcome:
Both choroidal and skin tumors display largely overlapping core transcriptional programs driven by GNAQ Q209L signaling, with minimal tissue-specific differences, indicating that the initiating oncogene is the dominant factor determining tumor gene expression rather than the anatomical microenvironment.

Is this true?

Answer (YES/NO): NO